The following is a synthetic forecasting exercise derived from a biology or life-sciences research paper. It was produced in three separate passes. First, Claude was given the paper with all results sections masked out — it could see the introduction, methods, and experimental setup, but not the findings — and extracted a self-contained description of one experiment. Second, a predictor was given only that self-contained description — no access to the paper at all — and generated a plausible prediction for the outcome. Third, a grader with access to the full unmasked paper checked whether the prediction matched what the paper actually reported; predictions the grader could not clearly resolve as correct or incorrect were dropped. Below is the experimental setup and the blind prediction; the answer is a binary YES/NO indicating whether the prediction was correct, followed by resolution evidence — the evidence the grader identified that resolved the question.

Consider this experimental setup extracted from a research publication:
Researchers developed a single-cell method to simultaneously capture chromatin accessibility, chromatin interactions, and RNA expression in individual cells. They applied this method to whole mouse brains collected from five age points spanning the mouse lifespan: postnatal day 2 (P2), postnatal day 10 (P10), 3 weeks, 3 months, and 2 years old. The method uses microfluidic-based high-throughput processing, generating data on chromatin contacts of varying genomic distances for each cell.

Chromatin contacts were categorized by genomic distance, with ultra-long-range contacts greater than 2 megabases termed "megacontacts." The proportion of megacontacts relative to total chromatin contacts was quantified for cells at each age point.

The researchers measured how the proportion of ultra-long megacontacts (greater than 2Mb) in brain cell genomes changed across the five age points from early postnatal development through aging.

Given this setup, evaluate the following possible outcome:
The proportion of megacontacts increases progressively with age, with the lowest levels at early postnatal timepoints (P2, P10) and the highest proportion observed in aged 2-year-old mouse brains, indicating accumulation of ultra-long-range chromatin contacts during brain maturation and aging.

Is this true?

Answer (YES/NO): YES